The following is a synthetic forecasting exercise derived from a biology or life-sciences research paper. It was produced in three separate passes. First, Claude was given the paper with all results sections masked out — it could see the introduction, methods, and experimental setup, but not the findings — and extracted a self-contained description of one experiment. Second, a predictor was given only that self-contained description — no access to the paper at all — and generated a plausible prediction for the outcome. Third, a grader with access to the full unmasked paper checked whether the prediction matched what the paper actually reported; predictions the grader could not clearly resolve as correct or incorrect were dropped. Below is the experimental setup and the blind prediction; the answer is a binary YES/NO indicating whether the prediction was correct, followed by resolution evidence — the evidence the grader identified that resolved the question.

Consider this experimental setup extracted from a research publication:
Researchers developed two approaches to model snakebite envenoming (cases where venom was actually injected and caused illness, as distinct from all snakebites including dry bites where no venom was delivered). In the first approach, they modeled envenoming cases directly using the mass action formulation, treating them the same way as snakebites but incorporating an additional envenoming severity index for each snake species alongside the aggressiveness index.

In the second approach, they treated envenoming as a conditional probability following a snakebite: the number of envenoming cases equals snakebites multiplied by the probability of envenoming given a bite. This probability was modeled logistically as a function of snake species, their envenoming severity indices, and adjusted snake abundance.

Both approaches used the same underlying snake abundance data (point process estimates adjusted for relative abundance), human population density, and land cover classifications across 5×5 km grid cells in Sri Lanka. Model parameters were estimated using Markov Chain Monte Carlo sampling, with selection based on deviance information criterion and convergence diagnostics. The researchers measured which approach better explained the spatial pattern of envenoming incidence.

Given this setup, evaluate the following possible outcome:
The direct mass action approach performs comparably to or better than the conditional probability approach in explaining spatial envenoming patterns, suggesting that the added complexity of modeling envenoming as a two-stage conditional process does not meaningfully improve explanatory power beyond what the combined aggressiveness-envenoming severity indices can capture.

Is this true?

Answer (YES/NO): NO